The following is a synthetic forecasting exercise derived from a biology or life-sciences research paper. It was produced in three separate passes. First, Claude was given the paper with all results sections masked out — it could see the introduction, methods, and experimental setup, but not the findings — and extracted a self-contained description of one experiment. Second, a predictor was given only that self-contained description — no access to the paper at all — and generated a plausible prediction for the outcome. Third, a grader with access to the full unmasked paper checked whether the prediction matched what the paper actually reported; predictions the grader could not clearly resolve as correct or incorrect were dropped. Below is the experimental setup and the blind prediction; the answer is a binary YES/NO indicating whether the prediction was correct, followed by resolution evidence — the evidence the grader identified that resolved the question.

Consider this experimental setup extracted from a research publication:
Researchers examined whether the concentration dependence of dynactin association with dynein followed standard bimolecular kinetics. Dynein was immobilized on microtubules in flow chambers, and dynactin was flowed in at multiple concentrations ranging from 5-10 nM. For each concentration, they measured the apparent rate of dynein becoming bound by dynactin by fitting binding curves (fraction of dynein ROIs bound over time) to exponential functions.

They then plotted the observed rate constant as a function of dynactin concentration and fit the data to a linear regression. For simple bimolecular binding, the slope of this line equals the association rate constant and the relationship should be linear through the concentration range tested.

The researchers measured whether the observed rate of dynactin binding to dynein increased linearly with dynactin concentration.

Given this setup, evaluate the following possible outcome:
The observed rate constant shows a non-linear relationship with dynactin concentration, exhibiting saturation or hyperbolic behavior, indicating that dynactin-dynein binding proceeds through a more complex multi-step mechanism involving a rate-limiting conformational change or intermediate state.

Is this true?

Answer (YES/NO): NO